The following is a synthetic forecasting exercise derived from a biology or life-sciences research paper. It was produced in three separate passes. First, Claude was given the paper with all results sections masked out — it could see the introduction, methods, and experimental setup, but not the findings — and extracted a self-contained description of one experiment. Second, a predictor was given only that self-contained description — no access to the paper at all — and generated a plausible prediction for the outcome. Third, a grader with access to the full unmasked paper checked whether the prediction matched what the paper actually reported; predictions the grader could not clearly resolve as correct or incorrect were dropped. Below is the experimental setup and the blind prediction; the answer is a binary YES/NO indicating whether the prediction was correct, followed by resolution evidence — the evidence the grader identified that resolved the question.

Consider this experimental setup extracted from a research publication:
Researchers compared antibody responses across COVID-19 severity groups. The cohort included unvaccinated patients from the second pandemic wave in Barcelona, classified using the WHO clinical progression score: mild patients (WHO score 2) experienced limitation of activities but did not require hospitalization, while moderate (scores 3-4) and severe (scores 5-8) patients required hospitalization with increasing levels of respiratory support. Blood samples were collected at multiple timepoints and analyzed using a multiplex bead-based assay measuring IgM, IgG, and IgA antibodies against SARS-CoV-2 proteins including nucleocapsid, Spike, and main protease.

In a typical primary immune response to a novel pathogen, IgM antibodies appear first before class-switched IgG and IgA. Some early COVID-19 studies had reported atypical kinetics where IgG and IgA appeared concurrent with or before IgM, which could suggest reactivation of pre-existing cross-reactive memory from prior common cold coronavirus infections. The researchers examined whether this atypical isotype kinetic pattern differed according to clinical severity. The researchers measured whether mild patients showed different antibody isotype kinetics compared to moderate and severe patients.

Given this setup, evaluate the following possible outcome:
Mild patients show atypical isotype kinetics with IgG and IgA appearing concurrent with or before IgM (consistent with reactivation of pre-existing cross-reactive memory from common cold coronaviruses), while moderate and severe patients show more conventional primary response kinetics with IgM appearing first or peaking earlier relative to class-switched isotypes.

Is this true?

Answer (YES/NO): NO